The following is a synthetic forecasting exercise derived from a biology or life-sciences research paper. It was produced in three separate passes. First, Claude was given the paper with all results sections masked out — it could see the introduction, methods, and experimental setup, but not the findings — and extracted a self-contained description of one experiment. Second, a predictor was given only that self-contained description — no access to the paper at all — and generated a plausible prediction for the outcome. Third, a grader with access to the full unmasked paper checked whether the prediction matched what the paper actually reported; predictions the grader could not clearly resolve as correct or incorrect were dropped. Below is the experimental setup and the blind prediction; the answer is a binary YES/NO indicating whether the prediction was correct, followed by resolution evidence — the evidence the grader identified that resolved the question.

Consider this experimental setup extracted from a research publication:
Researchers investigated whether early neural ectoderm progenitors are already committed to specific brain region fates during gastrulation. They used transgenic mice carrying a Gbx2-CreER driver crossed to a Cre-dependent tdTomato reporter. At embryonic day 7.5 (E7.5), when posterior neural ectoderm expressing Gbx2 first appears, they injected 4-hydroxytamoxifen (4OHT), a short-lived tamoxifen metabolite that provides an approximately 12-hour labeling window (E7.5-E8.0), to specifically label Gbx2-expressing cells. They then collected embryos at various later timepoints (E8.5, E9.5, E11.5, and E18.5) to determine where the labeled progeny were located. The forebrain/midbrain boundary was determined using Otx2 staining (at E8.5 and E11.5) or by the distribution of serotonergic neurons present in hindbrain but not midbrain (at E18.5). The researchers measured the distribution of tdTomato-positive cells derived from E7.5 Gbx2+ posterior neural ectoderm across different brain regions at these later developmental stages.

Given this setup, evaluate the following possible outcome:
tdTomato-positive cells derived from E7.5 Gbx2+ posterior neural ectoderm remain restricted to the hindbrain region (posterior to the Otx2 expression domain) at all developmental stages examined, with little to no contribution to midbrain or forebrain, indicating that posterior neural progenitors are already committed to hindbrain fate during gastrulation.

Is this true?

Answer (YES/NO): YES